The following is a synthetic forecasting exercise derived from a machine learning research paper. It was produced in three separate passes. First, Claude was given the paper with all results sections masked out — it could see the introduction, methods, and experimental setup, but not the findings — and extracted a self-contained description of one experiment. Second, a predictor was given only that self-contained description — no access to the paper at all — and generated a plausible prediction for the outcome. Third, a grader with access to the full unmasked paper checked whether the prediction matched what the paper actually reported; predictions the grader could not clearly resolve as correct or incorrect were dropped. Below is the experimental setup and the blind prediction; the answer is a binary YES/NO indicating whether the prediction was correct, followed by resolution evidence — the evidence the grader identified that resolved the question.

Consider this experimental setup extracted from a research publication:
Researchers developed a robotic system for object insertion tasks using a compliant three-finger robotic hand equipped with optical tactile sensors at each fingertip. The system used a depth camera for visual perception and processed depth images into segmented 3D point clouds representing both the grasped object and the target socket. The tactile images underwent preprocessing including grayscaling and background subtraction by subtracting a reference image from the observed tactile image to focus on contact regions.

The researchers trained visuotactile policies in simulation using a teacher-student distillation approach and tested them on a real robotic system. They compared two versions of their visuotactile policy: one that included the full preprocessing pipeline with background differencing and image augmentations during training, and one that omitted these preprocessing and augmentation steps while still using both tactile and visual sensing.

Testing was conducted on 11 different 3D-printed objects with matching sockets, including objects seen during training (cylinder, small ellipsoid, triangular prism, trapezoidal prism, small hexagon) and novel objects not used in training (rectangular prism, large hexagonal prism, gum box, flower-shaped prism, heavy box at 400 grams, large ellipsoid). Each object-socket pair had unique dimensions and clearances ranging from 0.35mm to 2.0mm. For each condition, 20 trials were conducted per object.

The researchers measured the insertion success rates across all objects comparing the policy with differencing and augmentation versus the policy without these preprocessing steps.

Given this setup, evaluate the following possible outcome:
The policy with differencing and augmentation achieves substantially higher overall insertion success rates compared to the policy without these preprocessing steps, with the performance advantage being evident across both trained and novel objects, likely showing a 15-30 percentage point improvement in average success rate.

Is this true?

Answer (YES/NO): YES